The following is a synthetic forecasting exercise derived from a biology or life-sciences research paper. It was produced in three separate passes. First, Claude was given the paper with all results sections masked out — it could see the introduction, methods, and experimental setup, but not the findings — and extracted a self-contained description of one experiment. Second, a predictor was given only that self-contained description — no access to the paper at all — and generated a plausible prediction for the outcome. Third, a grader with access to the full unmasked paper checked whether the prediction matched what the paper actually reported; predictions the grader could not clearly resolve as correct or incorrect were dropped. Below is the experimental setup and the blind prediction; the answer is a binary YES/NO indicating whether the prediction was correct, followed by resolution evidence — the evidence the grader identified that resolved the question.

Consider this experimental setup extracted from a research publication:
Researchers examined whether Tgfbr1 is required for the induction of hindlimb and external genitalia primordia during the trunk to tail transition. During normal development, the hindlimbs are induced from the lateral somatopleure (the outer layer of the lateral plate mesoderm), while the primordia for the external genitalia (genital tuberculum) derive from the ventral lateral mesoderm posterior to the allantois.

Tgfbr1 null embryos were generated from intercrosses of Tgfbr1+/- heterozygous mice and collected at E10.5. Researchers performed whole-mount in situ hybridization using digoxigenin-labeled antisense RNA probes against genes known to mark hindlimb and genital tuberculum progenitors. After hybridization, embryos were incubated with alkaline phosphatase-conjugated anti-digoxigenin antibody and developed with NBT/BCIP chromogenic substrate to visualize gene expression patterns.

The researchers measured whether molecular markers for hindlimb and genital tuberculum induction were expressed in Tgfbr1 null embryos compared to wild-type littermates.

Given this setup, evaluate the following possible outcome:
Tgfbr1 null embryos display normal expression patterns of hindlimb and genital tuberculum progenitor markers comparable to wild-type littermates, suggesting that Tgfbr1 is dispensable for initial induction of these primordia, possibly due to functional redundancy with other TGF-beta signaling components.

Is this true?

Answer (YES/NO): NO